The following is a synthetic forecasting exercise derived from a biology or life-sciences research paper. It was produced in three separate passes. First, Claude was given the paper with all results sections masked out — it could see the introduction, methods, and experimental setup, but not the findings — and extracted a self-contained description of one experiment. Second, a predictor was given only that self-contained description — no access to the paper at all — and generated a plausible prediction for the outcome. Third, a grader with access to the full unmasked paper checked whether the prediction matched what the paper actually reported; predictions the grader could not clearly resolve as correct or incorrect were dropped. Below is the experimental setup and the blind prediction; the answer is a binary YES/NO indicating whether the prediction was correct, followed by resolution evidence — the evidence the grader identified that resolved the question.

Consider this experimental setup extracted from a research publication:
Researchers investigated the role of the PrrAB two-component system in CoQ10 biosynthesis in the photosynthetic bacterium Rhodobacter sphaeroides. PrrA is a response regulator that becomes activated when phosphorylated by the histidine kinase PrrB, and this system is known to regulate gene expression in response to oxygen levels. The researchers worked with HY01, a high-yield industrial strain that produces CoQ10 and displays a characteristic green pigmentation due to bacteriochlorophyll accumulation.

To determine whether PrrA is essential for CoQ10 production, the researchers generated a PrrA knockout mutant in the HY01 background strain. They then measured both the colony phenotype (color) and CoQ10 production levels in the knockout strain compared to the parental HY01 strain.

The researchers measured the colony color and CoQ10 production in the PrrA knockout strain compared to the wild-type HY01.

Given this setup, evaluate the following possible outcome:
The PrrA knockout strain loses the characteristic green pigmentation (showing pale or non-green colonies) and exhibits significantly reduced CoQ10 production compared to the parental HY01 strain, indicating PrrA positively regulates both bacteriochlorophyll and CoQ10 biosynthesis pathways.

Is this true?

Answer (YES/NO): YES